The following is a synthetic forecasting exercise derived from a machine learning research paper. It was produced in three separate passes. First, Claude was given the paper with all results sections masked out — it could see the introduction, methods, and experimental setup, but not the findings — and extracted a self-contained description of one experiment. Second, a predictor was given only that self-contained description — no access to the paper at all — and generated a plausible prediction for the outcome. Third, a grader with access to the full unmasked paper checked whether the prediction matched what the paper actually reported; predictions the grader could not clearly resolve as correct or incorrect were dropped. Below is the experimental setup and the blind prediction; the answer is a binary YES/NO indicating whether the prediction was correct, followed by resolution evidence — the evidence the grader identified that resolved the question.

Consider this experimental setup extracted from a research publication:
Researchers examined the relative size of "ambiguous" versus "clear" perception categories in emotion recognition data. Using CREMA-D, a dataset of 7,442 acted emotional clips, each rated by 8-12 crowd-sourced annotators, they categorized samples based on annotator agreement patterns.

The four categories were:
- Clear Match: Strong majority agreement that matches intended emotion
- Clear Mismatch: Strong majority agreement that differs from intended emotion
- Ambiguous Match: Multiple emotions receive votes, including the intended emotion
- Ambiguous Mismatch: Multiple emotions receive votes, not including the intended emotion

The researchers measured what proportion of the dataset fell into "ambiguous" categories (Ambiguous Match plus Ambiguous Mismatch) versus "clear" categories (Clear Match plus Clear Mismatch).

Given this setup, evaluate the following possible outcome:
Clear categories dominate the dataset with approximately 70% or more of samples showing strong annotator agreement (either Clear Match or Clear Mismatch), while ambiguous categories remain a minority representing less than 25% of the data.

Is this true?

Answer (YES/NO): YES